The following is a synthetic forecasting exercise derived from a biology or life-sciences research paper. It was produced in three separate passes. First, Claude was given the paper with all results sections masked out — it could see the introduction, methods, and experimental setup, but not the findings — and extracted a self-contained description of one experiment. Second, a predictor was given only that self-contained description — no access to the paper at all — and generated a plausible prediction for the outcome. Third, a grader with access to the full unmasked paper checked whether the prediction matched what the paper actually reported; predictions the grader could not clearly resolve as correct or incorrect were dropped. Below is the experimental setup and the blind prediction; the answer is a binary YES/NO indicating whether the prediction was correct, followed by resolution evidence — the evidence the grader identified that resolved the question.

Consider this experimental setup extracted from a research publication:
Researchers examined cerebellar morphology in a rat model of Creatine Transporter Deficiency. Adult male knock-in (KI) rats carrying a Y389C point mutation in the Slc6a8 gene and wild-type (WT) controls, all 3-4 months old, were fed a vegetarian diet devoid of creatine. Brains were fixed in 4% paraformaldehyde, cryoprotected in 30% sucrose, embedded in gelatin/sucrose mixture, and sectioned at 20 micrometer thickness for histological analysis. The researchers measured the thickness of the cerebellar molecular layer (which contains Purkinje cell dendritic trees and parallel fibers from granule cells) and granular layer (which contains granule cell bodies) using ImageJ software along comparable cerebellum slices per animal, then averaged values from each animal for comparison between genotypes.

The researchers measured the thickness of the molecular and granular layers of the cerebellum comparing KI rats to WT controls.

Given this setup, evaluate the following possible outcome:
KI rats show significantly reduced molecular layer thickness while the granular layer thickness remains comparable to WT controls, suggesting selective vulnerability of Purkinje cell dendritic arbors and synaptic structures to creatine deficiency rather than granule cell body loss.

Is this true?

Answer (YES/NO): YES